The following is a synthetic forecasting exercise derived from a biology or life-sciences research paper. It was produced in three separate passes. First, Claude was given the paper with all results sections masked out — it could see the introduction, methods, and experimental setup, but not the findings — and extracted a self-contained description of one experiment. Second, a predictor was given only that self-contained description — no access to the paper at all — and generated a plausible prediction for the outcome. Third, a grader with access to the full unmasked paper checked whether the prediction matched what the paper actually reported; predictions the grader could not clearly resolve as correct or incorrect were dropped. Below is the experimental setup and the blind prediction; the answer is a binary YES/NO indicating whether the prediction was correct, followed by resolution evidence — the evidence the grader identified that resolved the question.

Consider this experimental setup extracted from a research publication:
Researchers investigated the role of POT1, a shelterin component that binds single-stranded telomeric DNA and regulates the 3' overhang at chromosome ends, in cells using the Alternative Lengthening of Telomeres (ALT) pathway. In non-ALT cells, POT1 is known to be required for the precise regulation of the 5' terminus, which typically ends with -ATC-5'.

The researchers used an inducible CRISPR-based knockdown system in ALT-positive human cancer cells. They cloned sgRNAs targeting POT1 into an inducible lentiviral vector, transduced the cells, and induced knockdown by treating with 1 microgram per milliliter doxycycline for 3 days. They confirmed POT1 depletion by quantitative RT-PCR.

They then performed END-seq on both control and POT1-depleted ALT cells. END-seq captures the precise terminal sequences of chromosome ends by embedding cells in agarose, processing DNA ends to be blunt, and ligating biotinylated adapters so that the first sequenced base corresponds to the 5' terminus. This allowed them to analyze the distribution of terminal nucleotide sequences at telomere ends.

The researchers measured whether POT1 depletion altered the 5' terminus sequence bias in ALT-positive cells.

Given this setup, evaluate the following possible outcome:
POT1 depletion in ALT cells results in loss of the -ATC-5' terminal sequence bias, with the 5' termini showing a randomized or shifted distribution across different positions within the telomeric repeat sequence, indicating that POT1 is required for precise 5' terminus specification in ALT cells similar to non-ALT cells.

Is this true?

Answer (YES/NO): YES